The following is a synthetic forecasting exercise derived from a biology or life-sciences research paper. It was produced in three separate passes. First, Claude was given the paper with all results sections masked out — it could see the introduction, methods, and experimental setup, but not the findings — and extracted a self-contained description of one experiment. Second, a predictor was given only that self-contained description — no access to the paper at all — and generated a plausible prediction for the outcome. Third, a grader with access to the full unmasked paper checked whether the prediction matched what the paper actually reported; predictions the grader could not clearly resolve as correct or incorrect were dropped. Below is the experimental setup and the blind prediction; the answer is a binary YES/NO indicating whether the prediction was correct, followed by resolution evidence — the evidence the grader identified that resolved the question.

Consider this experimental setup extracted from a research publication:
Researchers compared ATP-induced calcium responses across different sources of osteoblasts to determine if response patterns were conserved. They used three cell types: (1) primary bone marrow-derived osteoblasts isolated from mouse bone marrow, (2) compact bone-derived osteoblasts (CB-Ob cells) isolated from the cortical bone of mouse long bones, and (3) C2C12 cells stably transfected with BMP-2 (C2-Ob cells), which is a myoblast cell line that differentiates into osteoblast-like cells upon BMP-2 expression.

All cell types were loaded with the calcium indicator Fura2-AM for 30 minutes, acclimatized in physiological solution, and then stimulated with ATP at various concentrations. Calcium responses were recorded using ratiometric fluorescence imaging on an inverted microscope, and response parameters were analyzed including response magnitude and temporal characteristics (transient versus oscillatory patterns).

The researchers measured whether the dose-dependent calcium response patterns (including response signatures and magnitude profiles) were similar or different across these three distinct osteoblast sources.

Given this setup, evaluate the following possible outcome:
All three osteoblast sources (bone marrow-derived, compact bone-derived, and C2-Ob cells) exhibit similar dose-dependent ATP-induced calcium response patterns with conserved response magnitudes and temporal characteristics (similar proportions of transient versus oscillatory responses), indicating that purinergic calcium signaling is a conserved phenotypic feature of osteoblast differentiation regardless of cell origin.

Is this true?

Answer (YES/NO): YES